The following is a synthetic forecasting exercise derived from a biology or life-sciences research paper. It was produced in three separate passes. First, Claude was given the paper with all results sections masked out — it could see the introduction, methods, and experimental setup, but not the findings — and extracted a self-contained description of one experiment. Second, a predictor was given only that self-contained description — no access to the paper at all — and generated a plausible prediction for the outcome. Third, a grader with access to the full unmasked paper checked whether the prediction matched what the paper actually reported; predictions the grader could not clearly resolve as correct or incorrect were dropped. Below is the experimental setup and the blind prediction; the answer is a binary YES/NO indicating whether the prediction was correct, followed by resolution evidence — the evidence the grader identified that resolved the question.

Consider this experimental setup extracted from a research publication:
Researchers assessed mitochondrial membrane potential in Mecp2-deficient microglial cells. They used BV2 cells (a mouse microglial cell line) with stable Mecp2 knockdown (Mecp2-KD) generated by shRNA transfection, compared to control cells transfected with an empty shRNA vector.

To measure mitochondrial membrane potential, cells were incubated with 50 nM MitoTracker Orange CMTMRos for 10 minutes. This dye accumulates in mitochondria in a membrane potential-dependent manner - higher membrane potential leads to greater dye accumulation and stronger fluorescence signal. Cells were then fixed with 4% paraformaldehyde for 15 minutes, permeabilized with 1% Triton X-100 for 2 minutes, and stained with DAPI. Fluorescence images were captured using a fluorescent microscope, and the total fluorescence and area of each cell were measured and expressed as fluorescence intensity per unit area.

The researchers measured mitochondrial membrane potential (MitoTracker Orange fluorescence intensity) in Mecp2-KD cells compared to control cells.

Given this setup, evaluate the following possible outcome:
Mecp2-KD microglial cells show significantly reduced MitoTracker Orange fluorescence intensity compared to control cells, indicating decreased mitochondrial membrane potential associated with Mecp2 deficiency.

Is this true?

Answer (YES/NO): YES